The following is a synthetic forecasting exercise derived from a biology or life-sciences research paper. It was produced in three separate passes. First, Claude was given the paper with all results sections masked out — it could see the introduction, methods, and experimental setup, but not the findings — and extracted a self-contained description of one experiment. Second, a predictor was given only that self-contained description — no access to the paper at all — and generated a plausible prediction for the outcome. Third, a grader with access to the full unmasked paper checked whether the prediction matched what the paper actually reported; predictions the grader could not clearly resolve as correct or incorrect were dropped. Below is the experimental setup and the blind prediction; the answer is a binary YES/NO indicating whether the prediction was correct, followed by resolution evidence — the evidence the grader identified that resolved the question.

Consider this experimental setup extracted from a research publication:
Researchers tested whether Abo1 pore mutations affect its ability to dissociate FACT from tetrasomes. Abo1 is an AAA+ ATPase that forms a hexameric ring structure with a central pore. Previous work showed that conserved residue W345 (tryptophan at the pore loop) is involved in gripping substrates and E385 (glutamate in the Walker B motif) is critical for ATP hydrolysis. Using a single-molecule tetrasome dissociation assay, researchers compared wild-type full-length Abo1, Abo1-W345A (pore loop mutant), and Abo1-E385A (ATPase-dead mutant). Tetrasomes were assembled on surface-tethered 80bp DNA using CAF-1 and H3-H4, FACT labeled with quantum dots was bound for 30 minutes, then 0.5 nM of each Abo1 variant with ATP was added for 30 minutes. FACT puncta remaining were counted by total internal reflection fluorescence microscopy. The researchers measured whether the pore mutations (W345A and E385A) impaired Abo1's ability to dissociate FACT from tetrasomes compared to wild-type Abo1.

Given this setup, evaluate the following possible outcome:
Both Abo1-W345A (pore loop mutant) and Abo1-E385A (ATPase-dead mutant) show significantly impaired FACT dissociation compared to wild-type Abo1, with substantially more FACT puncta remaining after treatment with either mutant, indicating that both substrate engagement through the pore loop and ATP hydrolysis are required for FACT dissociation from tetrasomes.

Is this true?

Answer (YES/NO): NO